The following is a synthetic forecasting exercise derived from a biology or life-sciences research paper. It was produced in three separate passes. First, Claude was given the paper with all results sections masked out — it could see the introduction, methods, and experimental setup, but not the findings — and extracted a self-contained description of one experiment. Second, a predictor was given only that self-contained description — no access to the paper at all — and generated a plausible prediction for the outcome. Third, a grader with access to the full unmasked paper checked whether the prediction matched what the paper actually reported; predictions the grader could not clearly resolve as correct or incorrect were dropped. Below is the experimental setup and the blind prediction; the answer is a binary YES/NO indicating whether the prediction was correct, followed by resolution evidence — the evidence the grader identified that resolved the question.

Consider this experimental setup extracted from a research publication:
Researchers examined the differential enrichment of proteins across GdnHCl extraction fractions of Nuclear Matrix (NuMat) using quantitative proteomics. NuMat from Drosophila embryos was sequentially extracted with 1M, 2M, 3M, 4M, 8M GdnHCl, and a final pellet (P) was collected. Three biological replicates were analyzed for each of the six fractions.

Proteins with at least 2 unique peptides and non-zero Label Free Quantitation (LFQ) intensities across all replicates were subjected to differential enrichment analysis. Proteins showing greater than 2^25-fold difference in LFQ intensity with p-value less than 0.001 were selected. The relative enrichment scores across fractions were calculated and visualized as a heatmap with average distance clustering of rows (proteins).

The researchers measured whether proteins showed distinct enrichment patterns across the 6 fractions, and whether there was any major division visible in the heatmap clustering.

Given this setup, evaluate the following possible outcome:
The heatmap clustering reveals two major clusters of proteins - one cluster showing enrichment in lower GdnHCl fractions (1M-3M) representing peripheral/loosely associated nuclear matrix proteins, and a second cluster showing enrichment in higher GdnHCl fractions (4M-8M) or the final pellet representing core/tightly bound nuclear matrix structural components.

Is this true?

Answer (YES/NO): NO